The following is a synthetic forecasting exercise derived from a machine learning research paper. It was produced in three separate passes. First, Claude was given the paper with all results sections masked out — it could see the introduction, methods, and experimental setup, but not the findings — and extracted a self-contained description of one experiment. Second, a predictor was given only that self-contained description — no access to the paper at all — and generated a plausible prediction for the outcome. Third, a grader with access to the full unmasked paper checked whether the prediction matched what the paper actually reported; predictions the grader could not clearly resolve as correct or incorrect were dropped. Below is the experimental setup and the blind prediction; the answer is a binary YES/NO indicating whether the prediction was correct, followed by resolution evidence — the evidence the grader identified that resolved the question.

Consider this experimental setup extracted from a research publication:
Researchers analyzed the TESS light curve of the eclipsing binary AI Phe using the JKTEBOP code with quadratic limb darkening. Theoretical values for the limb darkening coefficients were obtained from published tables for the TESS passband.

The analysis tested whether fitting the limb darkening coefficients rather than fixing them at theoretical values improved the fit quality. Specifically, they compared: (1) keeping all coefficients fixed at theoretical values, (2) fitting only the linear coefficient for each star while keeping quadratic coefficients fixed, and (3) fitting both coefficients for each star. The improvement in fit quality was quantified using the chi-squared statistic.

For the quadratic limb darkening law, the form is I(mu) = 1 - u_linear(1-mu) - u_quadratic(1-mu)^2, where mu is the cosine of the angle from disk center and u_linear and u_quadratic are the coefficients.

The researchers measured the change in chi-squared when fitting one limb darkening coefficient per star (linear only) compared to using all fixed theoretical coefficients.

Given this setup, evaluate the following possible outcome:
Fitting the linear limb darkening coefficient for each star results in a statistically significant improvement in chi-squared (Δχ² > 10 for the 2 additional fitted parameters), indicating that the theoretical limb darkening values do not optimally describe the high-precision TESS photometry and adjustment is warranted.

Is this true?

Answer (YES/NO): YES